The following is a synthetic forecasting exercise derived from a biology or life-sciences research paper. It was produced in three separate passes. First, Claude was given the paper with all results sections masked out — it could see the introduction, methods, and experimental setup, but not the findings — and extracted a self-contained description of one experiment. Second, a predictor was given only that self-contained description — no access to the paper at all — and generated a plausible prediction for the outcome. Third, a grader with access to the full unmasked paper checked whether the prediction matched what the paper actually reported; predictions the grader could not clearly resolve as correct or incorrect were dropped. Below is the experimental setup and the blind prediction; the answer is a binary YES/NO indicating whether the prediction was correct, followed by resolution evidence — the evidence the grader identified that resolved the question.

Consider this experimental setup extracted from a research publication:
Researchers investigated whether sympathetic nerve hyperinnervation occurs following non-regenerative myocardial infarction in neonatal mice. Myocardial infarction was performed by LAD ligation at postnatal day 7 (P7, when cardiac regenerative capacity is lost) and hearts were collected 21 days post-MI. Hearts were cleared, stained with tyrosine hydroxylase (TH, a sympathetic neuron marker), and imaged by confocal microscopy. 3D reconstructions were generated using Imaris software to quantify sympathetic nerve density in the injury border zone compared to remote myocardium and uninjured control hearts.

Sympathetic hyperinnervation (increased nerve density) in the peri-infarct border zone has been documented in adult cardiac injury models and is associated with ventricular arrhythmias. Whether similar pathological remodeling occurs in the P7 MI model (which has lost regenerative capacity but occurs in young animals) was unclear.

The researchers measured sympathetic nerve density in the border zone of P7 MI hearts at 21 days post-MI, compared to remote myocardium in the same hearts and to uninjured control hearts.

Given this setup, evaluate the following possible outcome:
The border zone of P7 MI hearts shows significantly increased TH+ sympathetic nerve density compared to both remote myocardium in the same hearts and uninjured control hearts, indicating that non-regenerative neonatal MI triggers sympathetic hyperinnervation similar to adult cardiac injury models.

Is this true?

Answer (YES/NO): YES